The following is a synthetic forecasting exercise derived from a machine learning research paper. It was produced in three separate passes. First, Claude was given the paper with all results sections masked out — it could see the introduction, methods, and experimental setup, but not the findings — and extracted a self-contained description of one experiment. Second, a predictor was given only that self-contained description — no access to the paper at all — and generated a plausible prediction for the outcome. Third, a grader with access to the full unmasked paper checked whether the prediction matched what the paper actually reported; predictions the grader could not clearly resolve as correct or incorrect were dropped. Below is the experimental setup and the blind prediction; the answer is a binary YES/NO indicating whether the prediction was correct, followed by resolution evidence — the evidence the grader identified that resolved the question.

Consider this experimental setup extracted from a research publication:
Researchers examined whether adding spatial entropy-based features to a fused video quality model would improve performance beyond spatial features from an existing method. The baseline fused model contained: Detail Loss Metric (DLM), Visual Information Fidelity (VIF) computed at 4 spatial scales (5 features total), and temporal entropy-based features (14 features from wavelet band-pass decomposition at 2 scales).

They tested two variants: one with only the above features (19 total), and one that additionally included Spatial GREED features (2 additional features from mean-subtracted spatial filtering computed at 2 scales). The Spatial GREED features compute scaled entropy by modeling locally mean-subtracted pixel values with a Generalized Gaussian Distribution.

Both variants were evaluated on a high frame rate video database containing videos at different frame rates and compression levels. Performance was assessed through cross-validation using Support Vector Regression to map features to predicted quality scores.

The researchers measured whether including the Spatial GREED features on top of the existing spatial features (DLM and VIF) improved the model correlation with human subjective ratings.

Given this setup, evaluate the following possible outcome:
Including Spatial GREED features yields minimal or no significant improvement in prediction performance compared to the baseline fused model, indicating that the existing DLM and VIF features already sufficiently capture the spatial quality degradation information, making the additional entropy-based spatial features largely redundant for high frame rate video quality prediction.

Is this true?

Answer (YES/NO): NO